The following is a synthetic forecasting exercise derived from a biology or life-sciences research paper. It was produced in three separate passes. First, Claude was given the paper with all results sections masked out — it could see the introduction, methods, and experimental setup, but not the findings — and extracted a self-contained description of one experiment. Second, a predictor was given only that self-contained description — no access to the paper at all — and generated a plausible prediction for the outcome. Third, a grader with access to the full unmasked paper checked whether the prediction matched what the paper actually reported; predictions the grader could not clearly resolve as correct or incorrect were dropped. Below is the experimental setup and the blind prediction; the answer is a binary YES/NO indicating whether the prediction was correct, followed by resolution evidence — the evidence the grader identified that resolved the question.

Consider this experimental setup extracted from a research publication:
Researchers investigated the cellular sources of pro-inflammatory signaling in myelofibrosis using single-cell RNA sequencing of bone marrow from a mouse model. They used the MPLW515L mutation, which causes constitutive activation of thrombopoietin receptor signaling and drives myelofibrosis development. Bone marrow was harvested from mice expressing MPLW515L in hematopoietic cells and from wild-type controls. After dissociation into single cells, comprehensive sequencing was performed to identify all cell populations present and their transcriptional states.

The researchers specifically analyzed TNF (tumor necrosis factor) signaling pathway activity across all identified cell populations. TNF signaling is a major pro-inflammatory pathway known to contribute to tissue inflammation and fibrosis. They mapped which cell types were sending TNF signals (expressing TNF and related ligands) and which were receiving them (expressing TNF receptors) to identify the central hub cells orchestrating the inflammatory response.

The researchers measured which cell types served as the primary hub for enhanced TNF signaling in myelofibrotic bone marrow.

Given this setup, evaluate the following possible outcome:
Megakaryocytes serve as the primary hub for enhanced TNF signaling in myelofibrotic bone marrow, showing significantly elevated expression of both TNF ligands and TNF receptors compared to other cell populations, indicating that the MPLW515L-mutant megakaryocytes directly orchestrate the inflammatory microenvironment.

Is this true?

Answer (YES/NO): NO